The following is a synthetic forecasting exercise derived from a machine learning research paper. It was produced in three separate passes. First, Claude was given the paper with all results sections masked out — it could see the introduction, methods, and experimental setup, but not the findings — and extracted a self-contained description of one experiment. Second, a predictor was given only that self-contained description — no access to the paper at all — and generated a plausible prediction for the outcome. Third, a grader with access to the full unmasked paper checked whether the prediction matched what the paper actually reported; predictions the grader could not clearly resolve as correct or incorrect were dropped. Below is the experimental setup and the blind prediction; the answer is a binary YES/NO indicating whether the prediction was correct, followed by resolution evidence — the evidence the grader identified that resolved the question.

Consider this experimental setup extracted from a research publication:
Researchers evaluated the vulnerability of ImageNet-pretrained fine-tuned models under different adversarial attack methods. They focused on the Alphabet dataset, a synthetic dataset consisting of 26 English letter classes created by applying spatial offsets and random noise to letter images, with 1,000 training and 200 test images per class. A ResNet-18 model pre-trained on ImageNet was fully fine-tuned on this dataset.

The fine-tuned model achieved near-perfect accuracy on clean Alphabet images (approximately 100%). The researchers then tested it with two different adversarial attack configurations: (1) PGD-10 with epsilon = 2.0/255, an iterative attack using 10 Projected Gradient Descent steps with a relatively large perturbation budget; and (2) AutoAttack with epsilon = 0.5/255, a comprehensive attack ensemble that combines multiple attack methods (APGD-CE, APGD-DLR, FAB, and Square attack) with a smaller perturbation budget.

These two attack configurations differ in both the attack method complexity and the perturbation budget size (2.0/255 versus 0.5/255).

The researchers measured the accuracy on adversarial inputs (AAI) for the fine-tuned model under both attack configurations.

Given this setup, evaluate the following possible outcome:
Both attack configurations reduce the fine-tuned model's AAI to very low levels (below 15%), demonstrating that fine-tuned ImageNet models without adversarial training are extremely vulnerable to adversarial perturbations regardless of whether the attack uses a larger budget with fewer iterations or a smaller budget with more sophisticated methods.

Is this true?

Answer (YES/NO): YES